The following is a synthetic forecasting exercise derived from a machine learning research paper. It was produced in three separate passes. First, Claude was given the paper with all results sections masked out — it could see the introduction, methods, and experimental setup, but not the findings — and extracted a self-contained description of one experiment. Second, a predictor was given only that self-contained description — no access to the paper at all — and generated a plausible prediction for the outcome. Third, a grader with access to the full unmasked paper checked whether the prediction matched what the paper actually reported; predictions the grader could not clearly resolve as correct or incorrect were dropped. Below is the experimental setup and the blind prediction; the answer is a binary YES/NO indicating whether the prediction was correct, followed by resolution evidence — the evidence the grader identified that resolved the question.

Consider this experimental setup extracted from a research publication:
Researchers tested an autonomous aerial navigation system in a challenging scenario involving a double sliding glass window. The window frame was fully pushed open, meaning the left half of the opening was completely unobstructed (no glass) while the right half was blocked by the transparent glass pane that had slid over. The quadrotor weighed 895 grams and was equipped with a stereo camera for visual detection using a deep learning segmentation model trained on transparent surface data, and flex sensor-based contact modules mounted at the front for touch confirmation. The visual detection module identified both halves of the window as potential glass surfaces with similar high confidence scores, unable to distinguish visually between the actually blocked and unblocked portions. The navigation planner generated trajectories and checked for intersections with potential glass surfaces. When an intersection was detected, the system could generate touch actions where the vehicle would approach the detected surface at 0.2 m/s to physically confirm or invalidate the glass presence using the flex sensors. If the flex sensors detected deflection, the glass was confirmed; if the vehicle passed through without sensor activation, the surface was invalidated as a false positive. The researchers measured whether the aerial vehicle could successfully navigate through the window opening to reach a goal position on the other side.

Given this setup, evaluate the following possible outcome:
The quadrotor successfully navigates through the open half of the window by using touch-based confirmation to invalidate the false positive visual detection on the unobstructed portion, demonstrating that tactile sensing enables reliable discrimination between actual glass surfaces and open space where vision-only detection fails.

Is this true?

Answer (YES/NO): YES